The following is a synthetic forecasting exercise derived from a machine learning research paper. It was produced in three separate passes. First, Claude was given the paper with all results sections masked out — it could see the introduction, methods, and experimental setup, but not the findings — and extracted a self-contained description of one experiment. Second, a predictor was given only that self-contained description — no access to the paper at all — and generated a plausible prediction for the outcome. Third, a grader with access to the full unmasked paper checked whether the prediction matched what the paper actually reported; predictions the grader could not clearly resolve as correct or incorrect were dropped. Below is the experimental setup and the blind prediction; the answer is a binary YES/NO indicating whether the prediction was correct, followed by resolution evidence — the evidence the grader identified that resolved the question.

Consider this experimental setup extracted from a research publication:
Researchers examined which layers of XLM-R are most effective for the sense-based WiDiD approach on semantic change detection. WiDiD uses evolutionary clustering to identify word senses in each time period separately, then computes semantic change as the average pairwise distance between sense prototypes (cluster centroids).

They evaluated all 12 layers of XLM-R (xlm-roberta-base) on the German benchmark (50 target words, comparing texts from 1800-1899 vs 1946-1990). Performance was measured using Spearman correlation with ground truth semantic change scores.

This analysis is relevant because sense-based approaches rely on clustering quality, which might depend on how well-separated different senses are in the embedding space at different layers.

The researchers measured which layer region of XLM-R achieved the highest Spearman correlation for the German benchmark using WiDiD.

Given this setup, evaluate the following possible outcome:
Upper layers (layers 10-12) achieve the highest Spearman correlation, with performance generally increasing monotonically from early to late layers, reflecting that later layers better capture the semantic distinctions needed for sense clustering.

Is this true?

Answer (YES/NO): NO